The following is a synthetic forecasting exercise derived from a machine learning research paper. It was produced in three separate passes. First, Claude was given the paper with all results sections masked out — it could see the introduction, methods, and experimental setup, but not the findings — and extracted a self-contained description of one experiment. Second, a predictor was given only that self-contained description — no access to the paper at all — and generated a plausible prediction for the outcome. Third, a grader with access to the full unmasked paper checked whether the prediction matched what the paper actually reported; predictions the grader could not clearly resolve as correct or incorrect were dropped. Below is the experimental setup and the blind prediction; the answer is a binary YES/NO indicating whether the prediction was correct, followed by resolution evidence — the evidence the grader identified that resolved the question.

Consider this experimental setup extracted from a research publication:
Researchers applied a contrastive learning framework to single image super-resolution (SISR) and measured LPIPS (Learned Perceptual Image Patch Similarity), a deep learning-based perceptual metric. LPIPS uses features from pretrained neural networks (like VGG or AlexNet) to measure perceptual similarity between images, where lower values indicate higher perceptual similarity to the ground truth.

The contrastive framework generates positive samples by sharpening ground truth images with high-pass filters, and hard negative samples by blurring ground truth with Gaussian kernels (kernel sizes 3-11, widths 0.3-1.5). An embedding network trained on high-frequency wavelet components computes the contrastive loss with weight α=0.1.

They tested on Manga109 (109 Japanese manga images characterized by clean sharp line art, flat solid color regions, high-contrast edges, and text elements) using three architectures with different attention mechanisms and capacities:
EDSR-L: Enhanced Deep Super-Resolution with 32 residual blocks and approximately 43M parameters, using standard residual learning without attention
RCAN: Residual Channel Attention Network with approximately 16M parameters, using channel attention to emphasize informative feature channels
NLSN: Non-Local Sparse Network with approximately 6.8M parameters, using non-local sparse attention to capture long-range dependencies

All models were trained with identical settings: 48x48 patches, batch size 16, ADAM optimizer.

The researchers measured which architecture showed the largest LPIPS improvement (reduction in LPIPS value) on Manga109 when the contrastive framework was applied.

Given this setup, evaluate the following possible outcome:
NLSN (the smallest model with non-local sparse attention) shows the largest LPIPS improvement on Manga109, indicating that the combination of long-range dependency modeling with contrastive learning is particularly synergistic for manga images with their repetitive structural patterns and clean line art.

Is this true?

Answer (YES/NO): NO